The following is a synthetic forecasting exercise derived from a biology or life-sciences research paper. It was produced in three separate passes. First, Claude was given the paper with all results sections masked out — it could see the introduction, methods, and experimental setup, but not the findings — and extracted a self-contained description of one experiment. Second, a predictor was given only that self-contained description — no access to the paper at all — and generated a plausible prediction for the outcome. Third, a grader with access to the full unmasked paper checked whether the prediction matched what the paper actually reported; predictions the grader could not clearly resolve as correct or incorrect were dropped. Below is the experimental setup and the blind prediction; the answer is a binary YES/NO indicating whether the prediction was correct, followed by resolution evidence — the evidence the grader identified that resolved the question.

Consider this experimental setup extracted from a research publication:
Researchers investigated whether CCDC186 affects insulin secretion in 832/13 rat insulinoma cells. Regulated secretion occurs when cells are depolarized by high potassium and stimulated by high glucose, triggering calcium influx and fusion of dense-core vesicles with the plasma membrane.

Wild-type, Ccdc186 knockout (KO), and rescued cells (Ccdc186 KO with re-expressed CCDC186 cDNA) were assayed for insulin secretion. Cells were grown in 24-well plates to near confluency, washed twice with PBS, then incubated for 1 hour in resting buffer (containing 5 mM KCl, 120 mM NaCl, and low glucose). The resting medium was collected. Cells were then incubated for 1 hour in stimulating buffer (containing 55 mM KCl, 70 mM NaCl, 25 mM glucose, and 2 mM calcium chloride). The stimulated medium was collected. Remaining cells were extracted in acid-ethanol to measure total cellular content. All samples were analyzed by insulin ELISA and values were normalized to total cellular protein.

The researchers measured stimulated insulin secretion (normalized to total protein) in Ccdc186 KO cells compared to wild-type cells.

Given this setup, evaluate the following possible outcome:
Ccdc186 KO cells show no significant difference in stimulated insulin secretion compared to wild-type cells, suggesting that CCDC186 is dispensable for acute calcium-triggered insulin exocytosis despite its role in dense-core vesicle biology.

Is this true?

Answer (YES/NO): NO